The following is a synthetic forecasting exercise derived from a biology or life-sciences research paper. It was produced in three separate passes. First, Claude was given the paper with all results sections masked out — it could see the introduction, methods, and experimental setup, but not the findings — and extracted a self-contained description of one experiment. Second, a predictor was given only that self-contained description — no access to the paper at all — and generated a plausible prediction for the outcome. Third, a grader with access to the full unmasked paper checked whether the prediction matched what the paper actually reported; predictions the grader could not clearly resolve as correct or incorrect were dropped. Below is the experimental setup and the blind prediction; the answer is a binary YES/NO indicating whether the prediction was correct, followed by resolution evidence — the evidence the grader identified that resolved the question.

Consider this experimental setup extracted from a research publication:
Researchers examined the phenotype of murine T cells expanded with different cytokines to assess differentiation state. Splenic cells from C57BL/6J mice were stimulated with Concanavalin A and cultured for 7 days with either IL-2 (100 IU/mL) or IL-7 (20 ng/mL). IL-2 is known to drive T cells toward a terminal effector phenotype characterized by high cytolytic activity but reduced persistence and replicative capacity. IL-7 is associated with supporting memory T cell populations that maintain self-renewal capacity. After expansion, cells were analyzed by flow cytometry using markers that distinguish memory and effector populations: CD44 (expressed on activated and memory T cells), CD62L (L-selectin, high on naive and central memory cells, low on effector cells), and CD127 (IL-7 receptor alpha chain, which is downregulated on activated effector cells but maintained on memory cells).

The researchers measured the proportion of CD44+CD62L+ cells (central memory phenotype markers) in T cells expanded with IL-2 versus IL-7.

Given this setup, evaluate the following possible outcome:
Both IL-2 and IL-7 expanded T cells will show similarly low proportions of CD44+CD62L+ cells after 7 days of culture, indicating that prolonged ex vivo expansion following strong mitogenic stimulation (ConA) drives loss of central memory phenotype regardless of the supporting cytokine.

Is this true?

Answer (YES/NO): NO